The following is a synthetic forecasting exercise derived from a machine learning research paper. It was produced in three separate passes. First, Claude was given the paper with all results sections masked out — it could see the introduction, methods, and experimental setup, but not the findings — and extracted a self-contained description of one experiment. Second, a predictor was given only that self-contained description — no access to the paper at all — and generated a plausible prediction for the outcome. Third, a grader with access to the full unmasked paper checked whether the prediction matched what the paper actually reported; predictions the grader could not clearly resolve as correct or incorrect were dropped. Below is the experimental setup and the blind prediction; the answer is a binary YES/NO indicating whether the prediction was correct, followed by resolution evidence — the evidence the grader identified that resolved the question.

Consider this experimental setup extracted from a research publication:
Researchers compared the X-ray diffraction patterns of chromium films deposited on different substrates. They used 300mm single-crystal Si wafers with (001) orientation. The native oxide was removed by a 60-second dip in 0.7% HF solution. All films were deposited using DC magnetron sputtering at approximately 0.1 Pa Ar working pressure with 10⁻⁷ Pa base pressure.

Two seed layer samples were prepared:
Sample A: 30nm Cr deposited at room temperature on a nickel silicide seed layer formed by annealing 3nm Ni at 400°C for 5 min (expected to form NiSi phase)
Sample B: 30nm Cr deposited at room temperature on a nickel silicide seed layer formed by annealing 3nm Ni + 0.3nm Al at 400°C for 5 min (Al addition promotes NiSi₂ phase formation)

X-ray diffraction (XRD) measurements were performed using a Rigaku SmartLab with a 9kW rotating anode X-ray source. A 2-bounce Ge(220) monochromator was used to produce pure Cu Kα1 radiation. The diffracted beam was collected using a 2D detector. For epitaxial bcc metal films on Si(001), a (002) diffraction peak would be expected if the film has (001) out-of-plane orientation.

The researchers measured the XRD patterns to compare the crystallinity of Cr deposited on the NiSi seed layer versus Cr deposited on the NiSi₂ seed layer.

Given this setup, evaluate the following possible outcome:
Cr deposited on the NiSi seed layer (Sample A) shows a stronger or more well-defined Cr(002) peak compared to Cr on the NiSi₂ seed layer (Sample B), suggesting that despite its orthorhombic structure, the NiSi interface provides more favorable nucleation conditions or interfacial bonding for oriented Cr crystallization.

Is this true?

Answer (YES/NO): NO